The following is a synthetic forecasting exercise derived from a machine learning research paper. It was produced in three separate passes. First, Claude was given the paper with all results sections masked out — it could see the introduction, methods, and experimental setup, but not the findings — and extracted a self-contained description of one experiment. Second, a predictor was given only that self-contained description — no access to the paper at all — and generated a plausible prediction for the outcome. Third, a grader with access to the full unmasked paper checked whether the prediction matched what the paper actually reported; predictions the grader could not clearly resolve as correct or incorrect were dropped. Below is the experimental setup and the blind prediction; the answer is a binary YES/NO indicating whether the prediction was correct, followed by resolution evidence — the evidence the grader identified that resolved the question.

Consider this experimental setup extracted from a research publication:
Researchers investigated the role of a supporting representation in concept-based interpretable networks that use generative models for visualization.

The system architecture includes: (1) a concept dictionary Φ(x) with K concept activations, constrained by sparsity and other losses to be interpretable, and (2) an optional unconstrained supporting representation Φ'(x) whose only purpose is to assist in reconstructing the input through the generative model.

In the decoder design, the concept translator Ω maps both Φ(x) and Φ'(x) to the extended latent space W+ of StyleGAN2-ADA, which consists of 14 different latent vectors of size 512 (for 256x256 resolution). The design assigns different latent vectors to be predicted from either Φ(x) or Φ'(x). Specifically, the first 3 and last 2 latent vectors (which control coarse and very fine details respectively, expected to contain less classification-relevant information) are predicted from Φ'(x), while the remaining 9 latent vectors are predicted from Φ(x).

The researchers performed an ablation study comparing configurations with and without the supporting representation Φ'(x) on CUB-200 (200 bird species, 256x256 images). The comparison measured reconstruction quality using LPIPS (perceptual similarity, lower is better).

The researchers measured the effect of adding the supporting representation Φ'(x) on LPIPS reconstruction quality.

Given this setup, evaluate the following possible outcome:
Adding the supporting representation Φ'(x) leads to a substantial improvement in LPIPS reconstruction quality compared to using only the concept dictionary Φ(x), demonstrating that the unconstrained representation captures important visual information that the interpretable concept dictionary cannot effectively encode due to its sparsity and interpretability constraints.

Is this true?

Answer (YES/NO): NO